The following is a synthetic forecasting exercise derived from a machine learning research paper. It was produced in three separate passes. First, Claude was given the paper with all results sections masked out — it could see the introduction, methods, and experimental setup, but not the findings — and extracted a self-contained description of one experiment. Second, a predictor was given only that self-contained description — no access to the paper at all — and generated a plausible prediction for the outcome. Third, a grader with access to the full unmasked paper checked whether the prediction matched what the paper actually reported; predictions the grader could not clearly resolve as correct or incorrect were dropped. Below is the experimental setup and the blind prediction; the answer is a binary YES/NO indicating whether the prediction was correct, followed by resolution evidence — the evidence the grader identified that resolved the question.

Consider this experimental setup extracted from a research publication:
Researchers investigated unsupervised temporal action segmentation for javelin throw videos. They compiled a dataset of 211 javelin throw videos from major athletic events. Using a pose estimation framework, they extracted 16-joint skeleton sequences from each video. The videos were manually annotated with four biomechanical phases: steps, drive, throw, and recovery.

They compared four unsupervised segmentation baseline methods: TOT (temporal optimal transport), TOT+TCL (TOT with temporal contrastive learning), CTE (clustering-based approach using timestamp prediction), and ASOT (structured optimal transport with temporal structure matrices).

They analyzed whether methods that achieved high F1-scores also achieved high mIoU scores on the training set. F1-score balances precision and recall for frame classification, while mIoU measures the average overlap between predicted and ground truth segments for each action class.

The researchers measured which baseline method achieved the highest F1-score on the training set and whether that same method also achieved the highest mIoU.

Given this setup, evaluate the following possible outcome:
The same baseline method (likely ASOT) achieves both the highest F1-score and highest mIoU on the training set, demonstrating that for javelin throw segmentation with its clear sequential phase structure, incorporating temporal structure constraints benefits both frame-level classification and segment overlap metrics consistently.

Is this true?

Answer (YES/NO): NO